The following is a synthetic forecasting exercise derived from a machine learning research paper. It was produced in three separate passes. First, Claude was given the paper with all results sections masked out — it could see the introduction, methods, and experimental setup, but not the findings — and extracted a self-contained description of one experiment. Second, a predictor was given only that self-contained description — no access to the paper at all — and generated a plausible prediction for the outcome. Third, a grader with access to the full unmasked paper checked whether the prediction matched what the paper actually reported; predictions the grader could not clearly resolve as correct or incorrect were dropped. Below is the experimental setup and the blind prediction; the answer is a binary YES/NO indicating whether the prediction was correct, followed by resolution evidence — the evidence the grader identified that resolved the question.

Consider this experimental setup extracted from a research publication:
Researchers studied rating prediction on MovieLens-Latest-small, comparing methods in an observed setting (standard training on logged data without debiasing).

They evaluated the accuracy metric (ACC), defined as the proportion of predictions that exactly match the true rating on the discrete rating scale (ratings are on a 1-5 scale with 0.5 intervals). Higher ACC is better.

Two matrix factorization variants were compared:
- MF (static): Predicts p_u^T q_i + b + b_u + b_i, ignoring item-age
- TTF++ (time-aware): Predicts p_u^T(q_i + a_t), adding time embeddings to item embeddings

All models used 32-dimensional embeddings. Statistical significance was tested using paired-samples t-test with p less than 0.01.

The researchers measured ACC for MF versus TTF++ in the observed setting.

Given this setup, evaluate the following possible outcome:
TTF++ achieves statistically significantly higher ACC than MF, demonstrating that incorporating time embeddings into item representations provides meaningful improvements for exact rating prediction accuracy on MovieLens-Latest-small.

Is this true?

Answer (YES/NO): YES